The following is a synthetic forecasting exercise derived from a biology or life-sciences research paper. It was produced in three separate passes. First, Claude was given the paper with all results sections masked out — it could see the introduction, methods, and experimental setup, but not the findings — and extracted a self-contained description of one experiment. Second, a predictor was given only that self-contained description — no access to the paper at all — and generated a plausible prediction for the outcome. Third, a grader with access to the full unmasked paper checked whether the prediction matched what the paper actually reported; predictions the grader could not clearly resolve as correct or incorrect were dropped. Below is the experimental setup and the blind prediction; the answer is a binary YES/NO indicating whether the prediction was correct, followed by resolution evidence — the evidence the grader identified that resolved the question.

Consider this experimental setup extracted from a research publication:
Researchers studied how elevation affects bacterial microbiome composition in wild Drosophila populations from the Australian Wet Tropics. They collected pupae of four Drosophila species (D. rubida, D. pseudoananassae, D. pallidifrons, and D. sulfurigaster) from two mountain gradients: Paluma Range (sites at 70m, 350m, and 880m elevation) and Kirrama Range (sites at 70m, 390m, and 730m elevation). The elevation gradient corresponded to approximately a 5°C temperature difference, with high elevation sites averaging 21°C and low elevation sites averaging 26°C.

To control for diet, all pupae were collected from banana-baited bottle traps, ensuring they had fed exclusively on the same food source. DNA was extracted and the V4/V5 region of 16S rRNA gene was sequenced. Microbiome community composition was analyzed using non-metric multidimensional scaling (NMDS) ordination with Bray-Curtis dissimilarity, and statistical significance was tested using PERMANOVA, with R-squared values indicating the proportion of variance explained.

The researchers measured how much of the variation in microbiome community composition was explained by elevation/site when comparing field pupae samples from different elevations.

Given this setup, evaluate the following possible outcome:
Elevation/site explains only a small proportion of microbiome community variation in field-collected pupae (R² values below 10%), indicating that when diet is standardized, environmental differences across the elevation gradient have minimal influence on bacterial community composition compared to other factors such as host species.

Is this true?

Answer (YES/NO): YES